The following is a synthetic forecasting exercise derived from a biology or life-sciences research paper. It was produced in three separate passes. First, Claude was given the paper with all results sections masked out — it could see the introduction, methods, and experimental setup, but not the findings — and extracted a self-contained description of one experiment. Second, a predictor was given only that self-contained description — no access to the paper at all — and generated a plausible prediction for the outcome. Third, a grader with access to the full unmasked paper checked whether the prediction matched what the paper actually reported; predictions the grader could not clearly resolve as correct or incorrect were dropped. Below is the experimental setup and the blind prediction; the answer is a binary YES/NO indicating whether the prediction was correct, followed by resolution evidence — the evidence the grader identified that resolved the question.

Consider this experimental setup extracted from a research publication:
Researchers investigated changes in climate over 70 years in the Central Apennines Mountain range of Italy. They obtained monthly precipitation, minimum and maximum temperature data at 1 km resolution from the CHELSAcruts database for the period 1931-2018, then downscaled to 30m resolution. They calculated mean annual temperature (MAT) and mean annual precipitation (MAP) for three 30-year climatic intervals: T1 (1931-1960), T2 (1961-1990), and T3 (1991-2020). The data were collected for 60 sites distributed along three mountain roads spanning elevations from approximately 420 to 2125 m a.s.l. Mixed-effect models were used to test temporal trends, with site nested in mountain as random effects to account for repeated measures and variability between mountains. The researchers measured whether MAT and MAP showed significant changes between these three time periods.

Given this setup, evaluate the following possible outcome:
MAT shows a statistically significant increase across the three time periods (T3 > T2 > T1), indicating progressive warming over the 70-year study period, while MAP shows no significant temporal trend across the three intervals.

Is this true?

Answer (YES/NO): NO